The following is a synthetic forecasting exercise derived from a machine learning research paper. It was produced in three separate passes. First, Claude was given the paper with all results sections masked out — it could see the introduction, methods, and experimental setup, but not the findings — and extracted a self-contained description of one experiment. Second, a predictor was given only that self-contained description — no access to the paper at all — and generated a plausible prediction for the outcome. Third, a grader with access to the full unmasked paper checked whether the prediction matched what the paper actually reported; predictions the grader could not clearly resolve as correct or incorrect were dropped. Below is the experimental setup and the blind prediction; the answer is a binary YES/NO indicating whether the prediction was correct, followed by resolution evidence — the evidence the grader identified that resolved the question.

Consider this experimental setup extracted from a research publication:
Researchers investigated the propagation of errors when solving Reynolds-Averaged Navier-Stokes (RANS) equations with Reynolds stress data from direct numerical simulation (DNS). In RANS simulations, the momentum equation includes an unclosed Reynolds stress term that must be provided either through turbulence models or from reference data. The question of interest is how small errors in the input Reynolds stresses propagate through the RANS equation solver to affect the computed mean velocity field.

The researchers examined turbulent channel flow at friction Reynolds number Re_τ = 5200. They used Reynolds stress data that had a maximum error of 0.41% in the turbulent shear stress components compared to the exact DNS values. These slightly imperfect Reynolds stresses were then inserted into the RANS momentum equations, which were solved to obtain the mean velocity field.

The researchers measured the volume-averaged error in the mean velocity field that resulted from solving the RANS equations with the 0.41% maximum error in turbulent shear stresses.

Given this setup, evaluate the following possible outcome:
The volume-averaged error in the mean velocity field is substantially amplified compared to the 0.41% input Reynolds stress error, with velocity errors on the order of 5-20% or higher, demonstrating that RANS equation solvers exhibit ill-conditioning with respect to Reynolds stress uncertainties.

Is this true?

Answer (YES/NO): YES